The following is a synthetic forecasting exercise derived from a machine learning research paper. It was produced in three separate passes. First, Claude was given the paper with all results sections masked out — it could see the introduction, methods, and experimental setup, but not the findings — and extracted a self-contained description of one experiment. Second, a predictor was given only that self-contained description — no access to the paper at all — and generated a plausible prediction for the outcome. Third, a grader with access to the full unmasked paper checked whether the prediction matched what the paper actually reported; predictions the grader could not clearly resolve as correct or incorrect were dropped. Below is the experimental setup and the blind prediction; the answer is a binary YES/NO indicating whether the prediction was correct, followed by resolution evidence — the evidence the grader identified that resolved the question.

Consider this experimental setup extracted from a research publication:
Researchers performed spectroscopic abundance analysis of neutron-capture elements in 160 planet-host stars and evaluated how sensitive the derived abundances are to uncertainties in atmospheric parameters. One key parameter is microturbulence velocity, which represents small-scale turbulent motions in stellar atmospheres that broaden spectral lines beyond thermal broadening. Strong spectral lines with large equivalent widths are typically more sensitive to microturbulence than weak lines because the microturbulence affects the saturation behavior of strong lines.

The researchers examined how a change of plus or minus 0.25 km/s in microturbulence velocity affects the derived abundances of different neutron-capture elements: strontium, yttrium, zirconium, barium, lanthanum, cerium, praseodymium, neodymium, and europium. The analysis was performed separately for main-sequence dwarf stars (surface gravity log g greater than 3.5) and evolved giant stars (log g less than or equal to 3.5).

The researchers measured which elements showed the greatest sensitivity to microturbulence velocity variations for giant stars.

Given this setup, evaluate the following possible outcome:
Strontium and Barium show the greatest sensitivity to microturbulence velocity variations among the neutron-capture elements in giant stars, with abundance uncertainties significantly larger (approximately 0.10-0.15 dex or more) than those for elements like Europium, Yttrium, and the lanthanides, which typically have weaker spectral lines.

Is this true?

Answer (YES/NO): NO